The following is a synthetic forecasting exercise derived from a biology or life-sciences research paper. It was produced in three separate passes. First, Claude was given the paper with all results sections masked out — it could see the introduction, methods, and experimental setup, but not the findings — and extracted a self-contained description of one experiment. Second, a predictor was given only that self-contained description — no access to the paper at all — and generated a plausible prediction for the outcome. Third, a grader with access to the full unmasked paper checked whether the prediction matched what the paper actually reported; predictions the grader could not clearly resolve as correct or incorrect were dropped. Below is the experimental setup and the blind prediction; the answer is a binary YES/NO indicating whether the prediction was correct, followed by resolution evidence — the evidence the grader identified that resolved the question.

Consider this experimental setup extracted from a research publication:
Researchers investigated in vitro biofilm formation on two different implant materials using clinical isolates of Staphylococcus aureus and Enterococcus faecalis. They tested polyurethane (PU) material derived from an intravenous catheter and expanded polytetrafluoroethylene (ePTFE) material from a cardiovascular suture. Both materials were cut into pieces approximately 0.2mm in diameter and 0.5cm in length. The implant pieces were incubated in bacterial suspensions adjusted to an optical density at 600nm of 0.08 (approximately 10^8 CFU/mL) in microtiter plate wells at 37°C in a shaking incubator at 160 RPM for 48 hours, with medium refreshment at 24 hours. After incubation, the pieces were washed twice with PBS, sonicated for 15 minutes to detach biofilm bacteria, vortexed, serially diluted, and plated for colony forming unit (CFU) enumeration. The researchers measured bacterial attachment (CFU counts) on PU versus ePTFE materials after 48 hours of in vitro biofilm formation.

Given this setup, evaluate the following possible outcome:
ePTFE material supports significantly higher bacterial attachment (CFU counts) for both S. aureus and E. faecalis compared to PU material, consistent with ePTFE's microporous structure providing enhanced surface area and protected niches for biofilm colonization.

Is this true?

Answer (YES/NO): NO